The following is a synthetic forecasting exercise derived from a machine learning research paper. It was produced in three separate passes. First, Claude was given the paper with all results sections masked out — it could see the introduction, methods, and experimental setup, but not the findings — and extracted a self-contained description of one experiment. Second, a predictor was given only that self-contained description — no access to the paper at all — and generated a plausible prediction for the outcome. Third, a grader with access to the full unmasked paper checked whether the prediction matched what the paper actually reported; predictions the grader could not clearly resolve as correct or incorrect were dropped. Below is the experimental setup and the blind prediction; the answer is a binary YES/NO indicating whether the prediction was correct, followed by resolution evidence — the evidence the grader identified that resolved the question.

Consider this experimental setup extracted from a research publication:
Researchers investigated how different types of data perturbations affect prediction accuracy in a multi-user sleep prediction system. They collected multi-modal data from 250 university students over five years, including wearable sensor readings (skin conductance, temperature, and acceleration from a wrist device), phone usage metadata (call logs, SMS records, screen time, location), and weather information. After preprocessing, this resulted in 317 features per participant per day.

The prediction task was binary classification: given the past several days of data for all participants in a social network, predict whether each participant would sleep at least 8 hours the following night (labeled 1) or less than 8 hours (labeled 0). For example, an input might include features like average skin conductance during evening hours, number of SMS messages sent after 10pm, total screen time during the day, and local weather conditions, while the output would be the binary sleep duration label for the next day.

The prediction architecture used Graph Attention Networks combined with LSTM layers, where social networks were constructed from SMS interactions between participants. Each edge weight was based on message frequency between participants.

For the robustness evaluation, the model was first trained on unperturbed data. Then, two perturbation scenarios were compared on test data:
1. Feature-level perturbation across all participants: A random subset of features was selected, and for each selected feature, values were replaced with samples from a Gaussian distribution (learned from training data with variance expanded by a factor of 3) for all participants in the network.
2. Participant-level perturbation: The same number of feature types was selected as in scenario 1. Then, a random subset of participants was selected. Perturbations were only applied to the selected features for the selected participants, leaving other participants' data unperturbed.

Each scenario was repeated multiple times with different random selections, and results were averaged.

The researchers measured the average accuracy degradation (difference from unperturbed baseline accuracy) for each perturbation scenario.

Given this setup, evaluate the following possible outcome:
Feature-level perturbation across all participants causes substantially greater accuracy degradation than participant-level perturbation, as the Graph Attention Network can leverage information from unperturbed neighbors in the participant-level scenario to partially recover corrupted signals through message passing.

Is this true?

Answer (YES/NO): NO